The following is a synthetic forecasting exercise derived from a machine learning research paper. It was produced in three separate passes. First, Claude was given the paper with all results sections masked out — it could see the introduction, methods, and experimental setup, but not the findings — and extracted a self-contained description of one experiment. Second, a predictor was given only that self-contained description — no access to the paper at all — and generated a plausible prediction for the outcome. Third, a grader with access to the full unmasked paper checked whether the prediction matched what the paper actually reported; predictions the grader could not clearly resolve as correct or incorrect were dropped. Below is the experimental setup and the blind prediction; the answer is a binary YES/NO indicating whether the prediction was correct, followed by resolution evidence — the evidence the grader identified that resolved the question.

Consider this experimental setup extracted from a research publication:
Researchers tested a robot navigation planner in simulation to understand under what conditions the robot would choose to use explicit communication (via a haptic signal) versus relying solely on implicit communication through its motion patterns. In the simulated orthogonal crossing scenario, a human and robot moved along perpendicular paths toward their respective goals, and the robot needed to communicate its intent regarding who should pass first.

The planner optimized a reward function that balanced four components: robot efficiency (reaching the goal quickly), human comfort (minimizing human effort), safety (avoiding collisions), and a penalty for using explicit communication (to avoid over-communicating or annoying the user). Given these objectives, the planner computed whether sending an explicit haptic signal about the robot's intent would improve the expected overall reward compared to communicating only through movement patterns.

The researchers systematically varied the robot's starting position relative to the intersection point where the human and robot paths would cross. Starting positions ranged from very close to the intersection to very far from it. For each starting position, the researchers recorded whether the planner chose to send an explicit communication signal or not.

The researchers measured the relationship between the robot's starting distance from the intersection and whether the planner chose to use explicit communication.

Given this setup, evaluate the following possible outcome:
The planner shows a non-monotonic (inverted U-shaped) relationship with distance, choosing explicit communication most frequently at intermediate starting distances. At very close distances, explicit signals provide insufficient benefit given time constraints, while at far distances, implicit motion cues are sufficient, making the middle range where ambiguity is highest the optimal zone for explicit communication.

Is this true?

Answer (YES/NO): YES